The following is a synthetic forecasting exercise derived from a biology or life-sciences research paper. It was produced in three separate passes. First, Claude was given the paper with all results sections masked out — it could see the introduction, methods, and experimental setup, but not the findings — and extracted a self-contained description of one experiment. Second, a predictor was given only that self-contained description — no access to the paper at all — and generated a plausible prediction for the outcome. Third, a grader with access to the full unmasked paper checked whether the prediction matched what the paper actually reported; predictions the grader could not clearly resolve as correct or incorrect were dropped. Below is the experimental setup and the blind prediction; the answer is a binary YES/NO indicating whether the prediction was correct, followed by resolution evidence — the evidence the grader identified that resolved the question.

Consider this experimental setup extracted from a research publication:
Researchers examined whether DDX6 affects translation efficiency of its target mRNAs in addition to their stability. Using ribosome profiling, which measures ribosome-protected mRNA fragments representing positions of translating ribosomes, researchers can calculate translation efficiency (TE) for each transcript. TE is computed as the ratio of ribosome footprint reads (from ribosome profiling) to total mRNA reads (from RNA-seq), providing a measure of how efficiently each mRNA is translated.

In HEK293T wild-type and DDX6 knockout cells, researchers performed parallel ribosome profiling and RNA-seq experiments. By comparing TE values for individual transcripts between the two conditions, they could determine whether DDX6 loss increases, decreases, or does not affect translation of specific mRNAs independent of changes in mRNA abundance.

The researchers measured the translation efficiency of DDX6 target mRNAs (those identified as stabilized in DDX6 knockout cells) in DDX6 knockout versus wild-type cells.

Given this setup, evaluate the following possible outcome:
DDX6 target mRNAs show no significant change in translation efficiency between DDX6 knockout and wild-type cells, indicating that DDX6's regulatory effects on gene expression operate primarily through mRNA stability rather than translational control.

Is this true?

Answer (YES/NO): NO